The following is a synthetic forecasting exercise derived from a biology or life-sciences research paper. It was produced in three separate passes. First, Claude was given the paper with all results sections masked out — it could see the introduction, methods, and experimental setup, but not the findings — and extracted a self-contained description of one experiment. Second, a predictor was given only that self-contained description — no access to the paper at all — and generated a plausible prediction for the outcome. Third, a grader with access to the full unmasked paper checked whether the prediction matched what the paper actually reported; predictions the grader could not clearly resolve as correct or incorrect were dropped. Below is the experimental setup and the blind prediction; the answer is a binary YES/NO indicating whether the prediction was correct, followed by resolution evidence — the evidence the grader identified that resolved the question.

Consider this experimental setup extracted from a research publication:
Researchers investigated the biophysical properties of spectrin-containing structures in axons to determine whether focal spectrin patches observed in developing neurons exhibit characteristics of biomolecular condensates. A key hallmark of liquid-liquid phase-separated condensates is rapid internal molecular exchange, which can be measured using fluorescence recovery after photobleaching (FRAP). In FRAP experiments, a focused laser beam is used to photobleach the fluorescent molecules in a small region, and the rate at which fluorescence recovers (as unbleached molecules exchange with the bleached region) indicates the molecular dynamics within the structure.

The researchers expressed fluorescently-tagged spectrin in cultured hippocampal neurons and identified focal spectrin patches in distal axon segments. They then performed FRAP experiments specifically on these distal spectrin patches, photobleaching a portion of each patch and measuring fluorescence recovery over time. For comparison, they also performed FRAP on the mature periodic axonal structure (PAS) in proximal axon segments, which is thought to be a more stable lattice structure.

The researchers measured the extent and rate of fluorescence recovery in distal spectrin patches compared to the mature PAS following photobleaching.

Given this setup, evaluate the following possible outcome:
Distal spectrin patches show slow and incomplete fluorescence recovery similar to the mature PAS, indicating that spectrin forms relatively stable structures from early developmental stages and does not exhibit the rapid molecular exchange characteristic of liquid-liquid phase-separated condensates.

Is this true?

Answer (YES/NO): NO